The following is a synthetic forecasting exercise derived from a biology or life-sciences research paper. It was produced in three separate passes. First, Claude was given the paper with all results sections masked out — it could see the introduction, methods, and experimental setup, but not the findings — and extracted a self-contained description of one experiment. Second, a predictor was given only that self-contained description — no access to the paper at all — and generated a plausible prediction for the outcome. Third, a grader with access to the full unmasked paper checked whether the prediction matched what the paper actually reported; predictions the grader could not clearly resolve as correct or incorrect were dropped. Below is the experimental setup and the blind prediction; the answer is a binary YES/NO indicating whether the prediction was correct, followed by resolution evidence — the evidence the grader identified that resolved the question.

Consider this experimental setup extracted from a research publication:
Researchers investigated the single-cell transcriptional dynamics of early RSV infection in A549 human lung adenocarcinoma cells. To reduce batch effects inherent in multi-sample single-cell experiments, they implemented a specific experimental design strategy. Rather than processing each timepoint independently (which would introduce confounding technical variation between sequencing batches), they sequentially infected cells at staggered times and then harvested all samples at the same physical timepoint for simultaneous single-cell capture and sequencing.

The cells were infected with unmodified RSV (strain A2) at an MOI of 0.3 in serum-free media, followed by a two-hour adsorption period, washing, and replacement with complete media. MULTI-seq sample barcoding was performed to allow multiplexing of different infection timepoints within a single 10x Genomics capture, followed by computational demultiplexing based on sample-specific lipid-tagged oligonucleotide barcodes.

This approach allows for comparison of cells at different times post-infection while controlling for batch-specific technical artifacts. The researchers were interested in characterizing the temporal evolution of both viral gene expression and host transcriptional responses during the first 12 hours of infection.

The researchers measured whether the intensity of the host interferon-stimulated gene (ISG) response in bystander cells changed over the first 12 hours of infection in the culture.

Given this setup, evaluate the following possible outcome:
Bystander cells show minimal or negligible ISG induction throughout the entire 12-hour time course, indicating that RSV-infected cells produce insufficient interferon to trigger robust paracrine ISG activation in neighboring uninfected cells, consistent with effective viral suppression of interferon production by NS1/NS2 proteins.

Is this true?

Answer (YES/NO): NO